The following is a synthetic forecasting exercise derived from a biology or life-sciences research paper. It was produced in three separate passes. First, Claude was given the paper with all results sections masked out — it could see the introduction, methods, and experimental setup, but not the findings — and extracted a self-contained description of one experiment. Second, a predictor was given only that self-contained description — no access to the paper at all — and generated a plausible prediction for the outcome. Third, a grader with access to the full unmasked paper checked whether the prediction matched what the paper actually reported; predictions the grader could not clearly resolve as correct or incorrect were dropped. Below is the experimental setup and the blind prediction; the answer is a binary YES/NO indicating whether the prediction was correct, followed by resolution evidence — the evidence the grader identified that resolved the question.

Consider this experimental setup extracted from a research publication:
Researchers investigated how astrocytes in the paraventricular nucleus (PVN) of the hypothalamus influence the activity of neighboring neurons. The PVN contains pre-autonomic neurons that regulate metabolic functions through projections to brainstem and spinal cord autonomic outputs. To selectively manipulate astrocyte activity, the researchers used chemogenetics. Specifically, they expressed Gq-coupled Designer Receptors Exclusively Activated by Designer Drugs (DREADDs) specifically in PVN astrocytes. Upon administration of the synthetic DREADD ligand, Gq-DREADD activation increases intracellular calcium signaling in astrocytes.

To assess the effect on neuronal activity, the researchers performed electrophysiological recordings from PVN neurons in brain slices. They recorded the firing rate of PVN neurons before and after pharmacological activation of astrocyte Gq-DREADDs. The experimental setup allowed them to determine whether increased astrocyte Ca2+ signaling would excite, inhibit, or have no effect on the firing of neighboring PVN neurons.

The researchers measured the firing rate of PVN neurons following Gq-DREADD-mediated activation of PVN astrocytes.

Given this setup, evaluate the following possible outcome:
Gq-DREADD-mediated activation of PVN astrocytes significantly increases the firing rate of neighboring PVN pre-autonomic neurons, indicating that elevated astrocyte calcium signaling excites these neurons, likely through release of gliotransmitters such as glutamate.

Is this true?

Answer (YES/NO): YES